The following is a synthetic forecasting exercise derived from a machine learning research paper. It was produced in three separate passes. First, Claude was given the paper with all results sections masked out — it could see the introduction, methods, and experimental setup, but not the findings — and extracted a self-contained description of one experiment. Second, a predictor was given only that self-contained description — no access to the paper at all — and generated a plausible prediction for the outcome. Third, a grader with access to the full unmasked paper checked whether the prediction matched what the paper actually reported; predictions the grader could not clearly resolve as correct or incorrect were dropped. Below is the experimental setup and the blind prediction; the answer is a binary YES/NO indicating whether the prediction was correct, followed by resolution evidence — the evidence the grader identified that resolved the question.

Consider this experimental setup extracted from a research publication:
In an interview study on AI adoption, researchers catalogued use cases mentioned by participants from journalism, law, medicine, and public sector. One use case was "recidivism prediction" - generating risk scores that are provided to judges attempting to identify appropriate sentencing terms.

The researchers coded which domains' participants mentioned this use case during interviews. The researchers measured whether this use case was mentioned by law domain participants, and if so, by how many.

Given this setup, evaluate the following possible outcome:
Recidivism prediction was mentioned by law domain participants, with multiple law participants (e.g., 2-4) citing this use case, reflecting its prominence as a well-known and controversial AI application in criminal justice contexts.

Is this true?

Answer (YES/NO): NO